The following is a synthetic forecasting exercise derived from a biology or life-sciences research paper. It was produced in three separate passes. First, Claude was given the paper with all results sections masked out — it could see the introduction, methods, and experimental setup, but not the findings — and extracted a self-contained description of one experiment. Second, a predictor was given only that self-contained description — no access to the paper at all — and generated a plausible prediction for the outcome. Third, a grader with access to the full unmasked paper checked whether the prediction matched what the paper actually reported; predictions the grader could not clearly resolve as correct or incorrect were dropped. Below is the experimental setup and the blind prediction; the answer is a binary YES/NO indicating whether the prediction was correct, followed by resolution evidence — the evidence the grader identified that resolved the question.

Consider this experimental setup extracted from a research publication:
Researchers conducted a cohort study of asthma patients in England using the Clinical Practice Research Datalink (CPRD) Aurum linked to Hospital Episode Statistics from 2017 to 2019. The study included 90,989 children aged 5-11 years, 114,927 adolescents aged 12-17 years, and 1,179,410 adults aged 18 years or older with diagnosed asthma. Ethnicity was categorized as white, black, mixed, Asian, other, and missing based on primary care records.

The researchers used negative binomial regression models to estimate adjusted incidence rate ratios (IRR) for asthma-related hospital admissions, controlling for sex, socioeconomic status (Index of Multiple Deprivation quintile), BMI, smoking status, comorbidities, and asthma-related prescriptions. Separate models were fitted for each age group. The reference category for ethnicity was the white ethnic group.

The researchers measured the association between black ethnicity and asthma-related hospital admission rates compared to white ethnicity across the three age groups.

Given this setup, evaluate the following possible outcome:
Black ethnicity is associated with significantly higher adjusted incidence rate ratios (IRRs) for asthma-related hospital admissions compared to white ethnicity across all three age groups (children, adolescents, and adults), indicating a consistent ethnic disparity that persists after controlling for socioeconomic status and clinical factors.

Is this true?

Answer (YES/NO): YES